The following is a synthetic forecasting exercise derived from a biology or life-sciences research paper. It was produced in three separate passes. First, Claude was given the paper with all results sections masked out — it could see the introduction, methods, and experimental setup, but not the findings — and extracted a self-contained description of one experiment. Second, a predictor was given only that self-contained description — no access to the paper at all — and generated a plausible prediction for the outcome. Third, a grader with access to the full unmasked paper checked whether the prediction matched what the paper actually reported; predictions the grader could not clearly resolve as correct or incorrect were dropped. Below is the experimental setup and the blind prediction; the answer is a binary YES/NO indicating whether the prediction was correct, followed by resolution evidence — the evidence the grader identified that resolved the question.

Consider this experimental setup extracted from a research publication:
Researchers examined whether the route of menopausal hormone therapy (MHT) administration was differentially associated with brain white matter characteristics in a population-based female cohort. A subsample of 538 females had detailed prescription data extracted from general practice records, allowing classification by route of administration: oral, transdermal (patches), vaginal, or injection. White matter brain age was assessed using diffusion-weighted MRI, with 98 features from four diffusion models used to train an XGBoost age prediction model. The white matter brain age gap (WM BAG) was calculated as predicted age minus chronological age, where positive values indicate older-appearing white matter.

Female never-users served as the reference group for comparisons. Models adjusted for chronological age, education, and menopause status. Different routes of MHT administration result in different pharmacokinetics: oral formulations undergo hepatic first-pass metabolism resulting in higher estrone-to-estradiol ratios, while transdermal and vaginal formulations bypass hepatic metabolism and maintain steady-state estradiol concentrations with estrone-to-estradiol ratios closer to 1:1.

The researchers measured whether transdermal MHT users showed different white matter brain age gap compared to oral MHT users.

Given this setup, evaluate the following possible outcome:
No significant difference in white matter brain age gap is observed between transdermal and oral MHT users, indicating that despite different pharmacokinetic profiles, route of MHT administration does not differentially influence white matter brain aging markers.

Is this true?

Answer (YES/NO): YES